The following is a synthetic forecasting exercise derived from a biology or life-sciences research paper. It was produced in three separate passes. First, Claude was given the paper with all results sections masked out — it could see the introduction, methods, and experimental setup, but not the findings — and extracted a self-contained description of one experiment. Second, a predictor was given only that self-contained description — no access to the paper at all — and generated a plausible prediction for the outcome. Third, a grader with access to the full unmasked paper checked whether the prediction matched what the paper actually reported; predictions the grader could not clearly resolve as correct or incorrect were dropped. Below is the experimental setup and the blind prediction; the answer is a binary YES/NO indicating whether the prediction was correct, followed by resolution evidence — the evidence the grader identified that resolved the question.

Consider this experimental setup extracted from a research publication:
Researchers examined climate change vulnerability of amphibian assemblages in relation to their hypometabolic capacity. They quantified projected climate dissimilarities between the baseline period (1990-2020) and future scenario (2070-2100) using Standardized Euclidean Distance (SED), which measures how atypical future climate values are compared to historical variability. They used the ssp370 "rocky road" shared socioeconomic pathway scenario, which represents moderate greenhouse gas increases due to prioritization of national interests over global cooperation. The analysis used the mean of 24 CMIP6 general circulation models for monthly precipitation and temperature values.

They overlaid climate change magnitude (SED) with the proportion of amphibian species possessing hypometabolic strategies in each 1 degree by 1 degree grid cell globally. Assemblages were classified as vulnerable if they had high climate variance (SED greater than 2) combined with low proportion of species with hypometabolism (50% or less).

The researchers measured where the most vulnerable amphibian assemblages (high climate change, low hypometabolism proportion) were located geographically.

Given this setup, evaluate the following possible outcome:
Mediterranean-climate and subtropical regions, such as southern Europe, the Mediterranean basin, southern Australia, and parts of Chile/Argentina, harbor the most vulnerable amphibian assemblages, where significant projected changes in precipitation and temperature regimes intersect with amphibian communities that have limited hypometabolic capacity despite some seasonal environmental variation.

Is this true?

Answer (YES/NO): NO